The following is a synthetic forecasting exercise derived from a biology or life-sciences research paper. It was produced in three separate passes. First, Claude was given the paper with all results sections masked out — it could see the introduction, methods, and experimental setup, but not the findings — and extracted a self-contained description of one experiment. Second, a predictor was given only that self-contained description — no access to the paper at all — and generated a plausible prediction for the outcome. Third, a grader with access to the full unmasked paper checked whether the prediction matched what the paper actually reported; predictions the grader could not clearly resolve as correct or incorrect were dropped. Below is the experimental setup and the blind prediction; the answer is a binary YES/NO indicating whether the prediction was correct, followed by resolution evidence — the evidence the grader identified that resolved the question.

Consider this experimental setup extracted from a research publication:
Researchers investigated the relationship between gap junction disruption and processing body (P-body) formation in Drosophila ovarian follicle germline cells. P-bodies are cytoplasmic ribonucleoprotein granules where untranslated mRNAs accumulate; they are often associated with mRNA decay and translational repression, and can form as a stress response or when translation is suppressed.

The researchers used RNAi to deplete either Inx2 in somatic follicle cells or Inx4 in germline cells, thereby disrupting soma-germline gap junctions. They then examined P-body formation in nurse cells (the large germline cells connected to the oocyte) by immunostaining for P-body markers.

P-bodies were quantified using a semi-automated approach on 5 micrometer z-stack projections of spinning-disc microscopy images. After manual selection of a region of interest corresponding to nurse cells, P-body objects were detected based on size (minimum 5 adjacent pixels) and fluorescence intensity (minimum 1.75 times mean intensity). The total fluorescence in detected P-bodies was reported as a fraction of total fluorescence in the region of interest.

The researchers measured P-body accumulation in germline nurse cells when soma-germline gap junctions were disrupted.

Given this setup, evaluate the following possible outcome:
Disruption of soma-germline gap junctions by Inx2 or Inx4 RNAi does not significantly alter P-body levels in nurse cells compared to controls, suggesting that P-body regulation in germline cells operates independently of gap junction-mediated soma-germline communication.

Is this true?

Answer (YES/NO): NO